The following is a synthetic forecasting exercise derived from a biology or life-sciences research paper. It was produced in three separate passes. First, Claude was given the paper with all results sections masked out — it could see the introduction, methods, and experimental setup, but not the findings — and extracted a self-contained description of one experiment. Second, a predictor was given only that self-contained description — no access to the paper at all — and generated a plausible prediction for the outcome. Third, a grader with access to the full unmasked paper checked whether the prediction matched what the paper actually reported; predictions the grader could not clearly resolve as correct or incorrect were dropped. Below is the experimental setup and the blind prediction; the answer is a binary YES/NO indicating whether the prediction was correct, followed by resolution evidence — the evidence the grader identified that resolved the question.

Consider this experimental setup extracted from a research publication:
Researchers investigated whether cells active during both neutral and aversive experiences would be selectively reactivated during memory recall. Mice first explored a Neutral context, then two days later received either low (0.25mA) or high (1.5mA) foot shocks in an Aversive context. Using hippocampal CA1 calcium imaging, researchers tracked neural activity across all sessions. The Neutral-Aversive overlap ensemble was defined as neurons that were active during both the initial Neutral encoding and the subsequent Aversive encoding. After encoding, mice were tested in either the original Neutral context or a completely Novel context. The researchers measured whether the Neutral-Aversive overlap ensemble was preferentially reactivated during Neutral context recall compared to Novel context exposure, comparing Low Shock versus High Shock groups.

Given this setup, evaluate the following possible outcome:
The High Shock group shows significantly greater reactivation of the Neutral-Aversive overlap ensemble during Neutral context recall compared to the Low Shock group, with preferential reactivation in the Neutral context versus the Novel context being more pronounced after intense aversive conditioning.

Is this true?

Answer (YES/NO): YES